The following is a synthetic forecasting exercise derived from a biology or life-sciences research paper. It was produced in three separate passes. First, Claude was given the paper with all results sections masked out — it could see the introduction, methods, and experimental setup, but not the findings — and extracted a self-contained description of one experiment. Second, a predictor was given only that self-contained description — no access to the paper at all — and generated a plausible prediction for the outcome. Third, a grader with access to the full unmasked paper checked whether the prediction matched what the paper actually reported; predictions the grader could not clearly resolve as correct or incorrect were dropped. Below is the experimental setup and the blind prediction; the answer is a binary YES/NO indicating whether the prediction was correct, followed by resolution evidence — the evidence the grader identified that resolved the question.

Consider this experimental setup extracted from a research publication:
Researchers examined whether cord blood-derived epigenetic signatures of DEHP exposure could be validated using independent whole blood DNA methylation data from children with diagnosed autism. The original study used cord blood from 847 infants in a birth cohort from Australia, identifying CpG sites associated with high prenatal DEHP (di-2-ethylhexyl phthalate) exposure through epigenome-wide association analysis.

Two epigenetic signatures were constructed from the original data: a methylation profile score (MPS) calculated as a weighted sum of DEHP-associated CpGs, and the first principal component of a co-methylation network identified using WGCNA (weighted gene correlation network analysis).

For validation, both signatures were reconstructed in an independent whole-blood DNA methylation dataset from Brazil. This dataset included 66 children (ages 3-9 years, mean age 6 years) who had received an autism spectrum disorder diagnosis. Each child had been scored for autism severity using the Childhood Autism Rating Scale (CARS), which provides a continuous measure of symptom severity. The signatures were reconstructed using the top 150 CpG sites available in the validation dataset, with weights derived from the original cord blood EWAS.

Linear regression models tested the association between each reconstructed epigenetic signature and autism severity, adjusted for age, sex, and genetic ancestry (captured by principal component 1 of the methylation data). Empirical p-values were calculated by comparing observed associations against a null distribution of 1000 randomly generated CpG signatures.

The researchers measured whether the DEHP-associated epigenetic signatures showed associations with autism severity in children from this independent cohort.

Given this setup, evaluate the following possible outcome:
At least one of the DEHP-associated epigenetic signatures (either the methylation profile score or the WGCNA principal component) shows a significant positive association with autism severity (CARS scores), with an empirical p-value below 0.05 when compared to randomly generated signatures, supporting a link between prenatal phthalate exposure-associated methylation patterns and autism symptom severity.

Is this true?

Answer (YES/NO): YES